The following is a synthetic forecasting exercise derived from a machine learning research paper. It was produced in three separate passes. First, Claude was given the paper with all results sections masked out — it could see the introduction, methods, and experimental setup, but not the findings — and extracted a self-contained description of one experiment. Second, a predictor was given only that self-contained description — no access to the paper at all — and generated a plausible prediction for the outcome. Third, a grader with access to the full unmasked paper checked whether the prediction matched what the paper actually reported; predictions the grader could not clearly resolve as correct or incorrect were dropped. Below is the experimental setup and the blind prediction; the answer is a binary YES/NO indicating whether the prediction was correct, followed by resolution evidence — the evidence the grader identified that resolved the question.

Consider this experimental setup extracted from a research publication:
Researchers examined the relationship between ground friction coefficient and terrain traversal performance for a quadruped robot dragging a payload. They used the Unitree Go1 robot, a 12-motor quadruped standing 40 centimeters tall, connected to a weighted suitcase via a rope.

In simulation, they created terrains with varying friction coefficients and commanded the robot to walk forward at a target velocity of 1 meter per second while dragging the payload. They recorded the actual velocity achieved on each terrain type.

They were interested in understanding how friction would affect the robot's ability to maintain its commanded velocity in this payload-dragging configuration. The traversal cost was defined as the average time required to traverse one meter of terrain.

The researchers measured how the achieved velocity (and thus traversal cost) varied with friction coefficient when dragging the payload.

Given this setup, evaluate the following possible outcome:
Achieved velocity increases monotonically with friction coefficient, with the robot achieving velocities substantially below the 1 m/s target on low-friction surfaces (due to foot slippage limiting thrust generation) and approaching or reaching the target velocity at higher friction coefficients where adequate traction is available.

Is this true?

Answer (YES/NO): NO